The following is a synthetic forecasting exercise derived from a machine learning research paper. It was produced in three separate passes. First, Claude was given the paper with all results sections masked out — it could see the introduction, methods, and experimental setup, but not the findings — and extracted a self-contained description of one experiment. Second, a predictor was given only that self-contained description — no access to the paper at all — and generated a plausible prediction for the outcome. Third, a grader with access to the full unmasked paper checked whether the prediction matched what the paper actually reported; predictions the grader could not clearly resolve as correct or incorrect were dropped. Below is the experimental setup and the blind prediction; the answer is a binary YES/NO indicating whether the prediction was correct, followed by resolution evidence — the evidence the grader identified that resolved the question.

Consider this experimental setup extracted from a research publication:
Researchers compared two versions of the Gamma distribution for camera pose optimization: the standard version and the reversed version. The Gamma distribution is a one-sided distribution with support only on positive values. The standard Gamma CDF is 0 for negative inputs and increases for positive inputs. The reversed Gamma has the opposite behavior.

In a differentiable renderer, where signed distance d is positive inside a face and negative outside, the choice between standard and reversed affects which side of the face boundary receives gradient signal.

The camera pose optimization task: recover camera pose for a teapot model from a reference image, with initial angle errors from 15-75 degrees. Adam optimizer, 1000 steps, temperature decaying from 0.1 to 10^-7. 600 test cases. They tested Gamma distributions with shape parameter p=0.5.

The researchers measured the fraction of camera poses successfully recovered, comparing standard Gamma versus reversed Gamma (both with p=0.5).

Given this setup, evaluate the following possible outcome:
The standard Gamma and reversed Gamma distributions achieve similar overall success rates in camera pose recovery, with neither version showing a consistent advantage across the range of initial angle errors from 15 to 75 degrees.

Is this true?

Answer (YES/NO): NO